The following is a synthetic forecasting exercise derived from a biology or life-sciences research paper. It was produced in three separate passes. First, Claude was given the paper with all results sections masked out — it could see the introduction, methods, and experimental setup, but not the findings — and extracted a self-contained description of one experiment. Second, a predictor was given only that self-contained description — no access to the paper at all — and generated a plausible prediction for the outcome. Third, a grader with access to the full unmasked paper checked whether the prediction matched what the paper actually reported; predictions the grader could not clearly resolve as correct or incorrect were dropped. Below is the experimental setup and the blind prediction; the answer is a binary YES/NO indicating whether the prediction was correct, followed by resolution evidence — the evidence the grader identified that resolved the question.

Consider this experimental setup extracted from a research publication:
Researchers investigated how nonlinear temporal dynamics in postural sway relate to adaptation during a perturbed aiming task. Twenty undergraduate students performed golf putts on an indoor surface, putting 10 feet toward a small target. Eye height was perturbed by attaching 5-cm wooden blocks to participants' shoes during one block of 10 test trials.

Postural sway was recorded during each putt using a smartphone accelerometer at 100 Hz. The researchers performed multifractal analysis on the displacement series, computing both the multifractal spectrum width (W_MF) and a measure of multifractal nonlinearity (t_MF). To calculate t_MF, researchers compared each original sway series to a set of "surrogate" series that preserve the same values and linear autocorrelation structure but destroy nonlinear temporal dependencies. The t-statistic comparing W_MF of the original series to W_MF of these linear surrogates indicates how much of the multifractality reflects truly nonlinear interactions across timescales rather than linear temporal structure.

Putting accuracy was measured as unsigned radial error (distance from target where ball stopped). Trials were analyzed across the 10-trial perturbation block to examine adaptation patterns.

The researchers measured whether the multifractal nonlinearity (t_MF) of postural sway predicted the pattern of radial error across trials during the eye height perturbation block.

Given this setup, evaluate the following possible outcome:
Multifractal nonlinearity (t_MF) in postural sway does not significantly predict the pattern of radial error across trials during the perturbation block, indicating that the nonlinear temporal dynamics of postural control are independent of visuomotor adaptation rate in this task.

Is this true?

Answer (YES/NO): NO